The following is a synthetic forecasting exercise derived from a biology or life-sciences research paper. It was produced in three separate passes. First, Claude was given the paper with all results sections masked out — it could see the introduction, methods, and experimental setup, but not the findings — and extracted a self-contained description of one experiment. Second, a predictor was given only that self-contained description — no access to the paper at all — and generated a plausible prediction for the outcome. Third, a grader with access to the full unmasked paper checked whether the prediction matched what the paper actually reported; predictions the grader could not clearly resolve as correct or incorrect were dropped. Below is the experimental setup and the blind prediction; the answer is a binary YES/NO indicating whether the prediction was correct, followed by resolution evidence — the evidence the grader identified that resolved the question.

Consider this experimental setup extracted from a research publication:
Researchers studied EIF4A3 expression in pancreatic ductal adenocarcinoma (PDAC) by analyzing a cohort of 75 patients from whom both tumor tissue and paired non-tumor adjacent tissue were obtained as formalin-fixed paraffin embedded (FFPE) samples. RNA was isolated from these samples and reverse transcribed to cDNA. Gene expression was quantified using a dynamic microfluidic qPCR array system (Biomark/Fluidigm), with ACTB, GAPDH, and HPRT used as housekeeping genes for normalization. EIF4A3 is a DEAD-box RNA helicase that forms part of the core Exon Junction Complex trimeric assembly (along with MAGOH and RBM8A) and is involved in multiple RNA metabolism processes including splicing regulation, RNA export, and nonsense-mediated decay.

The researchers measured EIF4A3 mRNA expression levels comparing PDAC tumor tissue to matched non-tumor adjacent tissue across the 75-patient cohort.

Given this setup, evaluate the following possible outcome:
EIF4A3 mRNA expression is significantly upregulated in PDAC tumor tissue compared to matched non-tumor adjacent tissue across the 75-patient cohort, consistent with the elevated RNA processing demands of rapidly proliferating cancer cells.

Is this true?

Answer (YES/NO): YES